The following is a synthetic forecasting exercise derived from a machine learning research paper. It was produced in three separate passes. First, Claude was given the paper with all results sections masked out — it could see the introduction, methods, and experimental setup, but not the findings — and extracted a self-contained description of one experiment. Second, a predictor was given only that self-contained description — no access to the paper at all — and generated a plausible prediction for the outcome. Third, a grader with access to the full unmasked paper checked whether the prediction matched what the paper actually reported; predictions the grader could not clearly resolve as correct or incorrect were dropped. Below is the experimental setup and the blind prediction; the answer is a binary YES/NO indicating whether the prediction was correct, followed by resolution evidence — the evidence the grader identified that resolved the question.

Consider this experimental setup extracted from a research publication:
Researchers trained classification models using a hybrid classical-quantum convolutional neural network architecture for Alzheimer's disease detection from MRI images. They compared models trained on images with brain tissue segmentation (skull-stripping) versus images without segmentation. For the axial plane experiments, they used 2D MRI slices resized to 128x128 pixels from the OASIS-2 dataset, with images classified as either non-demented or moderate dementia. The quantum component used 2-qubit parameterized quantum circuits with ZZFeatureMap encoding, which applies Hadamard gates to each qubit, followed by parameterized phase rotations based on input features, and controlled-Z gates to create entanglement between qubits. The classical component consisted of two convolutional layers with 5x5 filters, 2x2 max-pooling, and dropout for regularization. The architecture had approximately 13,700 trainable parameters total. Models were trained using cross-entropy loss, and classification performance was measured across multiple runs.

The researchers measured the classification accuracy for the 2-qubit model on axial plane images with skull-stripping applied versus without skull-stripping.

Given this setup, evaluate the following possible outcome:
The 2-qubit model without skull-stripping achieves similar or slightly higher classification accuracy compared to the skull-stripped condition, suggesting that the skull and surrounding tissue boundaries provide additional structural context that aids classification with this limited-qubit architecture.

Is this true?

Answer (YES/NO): NO